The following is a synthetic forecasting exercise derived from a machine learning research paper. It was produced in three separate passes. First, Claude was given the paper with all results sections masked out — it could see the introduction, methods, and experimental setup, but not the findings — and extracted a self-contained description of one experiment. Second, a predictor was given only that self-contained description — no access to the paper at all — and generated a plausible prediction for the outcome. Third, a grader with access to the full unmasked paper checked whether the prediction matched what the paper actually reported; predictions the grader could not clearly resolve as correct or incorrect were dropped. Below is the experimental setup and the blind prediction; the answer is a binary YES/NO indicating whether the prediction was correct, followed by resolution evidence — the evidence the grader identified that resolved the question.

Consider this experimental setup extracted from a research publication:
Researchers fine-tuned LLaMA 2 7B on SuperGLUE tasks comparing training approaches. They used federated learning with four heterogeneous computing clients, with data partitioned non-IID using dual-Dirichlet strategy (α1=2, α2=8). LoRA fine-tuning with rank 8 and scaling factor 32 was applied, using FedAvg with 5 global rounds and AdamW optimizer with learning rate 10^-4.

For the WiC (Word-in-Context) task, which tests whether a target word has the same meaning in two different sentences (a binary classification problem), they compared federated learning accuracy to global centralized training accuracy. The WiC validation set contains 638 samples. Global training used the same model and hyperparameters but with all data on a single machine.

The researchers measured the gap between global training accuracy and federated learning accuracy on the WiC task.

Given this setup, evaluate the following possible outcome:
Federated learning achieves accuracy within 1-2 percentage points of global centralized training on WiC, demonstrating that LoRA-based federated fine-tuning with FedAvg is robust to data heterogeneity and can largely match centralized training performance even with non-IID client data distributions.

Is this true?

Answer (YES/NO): NO